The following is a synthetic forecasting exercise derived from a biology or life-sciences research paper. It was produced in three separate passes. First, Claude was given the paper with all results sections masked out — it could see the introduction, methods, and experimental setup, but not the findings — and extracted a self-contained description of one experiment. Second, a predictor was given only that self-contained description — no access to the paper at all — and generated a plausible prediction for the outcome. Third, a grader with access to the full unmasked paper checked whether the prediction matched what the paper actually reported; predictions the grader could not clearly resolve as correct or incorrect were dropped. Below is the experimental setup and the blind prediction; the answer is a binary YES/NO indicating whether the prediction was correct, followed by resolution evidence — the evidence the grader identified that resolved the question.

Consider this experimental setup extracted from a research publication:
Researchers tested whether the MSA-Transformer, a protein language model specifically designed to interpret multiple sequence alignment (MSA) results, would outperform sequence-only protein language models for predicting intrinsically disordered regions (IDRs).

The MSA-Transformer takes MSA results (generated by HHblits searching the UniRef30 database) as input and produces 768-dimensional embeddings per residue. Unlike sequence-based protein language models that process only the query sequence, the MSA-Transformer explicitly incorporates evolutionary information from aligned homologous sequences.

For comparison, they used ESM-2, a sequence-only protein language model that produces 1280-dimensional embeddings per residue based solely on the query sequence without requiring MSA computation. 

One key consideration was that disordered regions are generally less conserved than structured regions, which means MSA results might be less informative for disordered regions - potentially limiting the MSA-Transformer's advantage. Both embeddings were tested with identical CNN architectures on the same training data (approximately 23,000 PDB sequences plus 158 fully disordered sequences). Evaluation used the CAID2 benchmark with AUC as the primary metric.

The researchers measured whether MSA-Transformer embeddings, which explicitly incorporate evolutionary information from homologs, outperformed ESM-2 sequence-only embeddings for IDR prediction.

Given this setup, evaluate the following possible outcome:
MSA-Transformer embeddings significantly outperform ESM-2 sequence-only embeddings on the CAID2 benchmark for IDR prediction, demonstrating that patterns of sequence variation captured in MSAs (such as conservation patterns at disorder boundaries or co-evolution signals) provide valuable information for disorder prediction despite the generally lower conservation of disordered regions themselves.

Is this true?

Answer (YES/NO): YES